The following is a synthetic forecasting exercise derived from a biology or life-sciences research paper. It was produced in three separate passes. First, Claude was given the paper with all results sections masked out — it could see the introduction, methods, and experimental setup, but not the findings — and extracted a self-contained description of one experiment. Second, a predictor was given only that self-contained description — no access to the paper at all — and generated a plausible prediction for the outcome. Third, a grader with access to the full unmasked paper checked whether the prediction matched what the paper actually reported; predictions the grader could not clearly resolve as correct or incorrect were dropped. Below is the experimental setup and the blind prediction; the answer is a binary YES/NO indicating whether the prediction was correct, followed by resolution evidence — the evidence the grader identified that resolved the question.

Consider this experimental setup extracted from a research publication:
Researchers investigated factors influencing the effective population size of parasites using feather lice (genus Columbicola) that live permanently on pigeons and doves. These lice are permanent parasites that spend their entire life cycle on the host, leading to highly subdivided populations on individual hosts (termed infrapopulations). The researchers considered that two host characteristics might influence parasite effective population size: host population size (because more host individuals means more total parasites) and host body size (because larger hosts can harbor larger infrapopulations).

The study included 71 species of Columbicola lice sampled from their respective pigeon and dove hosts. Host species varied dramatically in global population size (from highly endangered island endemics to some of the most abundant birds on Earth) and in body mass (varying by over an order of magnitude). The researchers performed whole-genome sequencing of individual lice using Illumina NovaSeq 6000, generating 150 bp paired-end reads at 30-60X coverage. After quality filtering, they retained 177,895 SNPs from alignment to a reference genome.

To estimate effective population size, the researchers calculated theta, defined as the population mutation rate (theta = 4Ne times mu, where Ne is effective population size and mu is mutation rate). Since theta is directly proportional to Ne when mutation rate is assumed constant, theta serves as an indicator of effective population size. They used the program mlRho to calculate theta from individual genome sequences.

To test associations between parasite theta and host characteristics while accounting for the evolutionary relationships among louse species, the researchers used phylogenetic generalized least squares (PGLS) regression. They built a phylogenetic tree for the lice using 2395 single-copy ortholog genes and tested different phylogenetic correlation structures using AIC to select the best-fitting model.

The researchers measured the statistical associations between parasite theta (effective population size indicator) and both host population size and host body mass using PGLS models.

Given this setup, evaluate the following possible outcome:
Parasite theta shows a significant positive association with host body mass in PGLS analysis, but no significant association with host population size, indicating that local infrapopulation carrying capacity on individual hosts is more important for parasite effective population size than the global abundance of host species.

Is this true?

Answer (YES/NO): YES